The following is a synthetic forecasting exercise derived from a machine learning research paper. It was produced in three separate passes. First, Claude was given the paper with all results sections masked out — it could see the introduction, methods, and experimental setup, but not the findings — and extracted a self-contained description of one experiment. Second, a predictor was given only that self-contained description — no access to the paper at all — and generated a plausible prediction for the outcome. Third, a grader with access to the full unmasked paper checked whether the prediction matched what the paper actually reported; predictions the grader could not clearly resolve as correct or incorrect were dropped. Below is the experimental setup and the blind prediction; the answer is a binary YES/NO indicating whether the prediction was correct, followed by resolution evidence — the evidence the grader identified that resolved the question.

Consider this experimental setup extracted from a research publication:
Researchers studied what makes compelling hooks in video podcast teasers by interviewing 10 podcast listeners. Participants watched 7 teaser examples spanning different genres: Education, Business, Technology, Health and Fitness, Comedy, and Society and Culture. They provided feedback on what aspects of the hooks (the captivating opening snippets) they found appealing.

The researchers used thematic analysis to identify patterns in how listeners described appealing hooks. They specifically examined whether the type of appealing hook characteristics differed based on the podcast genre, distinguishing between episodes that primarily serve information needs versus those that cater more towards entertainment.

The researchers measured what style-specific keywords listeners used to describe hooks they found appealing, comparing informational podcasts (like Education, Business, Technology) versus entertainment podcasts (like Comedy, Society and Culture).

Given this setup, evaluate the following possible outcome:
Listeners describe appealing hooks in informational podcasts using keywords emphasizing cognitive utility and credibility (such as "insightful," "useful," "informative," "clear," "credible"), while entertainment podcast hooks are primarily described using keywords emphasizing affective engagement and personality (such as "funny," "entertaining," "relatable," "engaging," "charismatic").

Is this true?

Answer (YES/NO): NO